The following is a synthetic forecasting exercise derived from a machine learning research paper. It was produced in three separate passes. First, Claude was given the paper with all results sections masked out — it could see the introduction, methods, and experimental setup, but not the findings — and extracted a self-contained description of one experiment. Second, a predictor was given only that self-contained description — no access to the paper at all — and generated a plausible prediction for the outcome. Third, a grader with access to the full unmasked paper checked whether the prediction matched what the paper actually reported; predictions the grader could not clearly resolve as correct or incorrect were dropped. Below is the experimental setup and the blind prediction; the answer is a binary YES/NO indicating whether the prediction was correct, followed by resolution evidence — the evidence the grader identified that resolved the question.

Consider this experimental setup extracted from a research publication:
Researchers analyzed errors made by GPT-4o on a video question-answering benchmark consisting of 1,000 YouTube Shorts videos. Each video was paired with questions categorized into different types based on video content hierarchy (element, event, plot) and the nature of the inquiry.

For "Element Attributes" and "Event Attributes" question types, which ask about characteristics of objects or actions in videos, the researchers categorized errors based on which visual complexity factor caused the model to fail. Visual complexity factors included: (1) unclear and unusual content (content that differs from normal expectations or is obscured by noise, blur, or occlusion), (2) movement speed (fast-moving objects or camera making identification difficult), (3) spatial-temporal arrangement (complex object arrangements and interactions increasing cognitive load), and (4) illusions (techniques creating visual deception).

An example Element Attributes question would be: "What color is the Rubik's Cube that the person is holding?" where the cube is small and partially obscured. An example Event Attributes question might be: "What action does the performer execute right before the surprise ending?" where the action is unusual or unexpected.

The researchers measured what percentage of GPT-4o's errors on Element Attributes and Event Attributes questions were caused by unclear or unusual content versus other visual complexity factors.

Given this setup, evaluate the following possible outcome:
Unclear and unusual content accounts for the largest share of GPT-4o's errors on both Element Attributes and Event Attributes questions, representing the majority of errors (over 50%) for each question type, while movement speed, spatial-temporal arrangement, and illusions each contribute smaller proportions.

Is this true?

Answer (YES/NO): YES